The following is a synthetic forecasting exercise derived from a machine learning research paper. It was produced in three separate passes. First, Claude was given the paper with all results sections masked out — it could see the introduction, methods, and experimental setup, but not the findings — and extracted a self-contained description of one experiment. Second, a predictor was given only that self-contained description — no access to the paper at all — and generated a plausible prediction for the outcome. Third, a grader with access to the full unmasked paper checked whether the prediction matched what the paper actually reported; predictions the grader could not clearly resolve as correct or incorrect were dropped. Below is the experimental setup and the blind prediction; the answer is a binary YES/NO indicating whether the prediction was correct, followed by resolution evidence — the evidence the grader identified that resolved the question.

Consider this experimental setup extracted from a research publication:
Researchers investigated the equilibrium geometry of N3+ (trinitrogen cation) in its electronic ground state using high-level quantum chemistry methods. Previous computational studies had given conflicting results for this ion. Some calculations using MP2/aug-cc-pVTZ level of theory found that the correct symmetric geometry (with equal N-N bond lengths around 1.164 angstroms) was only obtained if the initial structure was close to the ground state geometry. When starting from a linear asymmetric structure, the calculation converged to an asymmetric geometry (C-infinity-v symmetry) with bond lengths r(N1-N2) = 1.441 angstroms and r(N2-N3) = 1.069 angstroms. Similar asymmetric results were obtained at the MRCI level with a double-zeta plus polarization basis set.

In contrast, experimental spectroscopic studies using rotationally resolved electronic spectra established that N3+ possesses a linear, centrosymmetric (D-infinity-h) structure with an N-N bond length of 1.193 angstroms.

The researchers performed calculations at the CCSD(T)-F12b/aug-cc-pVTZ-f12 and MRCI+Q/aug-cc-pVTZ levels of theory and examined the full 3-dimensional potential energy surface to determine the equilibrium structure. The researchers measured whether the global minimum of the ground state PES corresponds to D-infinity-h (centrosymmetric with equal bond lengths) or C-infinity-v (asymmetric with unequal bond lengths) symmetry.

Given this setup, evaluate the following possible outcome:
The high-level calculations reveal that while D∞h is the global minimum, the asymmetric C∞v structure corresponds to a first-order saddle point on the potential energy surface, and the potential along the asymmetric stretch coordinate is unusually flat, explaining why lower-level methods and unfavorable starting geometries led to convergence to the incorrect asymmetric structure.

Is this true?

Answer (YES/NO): NO